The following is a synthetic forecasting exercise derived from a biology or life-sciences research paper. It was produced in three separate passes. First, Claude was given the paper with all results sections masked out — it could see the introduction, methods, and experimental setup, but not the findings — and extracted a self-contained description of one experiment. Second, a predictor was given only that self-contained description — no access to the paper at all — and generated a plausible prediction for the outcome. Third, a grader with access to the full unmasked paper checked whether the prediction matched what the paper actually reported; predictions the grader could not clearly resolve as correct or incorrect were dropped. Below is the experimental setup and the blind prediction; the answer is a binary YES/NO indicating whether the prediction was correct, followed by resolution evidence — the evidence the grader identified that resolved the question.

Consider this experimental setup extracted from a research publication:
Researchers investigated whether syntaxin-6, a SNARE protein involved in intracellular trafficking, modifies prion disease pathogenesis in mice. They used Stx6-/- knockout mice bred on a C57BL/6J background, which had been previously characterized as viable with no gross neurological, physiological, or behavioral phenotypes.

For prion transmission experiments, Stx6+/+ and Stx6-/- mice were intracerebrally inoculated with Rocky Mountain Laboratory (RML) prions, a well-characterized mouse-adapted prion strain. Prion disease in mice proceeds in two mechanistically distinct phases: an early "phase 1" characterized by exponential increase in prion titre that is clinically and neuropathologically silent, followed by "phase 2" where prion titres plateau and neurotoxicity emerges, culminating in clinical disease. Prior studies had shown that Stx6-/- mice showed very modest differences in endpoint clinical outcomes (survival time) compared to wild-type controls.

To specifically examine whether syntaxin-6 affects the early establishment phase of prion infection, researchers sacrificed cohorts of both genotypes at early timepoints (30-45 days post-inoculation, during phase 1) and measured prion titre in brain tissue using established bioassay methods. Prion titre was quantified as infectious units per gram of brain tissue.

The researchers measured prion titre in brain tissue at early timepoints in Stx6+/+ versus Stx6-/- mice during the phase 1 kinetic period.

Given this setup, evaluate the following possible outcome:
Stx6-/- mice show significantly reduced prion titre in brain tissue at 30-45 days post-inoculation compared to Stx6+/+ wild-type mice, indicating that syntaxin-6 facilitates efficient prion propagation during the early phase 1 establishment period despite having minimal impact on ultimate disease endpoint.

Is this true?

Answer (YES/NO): NO